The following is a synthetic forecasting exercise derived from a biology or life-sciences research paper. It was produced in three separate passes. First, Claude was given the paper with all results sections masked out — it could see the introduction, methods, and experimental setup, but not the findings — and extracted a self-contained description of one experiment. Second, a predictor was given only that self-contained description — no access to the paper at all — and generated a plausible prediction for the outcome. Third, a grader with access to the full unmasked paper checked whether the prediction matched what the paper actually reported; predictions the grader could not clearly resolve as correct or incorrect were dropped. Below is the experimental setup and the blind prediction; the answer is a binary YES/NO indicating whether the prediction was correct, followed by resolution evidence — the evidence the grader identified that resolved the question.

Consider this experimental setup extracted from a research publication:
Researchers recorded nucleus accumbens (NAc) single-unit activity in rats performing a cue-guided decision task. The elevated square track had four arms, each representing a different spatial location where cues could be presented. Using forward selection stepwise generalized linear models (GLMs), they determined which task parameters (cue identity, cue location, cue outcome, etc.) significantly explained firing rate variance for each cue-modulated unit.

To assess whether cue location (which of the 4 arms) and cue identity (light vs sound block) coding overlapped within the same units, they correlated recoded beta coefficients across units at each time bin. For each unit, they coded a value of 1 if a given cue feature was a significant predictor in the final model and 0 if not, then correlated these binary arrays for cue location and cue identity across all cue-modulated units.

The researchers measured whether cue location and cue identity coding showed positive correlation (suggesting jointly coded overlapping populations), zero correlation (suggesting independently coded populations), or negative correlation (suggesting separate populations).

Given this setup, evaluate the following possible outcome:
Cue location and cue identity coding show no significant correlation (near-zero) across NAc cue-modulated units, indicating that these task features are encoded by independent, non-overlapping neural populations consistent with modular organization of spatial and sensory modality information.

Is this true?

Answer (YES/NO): NO